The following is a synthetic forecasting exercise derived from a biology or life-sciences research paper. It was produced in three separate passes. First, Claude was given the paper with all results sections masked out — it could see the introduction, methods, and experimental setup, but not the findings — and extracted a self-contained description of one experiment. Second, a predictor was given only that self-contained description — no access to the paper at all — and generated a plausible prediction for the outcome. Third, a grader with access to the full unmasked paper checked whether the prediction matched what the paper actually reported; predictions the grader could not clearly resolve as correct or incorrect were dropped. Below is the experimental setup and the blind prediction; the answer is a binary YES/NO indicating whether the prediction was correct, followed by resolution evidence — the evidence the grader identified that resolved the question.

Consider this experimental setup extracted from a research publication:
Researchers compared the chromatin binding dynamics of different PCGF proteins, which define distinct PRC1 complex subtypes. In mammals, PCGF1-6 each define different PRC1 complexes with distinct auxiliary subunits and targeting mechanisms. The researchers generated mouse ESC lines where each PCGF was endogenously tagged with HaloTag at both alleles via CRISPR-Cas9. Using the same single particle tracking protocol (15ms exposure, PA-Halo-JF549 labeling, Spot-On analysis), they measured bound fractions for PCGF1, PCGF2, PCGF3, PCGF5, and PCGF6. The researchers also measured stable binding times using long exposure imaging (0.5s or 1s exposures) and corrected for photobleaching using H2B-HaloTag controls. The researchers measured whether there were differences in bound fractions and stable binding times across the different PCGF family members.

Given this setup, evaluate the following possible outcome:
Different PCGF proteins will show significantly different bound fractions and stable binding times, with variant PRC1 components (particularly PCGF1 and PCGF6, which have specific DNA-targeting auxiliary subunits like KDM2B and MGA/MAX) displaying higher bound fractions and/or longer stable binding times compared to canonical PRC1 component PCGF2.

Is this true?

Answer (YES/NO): NO